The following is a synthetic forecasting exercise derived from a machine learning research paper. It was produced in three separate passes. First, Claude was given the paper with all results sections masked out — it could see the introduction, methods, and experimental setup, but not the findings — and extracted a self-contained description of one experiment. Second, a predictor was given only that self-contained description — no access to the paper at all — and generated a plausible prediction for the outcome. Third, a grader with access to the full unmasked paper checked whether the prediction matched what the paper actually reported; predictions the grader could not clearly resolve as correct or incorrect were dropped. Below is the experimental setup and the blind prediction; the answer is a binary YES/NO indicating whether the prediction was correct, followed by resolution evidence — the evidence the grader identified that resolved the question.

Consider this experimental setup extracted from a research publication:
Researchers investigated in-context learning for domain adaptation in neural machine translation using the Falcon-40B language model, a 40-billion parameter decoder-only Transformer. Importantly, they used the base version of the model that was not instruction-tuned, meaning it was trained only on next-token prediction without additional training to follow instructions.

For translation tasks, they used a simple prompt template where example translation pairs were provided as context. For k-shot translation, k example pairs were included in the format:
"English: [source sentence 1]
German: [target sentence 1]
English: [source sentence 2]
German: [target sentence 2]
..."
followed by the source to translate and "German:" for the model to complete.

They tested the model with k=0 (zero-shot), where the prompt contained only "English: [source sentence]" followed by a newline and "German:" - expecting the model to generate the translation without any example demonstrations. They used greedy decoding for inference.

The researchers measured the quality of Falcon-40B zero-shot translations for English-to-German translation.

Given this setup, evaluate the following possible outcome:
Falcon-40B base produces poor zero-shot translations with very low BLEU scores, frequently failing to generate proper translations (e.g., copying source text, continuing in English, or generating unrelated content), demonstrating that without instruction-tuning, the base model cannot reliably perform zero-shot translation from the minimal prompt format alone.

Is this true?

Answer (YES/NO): YES